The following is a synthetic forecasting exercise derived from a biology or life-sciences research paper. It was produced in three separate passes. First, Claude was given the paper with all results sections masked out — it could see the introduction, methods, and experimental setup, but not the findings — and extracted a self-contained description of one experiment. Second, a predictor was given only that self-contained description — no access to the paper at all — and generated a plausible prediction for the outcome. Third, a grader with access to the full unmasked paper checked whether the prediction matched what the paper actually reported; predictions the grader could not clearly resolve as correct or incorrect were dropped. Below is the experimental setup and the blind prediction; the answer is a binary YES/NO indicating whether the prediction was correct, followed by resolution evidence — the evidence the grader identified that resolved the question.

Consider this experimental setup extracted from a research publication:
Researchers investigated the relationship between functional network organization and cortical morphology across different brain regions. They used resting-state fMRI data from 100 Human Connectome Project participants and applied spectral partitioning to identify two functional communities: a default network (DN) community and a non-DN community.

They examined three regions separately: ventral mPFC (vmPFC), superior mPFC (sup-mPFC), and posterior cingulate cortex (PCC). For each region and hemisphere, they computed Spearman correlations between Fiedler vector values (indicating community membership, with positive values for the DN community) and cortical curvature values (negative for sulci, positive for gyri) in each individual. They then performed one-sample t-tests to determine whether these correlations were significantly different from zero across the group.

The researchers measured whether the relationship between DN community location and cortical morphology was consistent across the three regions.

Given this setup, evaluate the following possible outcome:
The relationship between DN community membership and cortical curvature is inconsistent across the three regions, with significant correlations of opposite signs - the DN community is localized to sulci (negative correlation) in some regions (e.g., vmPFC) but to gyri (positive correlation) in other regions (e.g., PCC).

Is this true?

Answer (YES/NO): NO